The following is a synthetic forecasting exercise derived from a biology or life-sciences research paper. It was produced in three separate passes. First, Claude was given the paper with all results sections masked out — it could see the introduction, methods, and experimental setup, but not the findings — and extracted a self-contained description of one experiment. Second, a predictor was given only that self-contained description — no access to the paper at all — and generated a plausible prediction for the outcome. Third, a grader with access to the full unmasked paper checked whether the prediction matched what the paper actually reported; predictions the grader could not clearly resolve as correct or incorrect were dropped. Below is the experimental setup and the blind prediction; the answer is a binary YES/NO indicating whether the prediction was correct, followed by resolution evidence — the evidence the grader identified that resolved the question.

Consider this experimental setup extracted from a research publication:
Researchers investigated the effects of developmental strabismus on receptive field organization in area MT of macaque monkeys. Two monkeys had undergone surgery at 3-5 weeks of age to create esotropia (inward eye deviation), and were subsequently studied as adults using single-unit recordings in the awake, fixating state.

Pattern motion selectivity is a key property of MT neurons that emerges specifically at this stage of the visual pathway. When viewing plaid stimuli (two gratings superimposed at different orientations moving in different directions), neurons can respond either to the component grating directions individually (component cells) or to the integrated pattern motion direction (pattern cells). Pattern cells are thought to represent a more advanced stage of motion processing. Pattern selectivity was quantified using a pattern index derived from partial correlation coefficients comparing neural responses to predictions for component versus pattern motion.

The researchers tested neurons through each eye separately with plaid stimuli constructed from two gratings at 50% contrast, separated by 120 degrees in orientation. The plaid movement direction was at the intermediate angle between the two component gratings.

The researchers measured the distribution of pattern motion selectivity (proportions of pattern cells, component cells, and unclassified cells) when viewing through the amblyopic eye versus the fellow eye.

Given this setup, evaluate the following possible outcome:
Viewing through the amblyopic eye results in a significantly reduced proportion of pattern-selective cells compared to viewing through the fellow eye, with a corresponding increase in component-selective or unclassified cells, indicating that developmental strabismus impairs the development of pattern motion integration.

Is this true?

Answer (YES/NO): NO